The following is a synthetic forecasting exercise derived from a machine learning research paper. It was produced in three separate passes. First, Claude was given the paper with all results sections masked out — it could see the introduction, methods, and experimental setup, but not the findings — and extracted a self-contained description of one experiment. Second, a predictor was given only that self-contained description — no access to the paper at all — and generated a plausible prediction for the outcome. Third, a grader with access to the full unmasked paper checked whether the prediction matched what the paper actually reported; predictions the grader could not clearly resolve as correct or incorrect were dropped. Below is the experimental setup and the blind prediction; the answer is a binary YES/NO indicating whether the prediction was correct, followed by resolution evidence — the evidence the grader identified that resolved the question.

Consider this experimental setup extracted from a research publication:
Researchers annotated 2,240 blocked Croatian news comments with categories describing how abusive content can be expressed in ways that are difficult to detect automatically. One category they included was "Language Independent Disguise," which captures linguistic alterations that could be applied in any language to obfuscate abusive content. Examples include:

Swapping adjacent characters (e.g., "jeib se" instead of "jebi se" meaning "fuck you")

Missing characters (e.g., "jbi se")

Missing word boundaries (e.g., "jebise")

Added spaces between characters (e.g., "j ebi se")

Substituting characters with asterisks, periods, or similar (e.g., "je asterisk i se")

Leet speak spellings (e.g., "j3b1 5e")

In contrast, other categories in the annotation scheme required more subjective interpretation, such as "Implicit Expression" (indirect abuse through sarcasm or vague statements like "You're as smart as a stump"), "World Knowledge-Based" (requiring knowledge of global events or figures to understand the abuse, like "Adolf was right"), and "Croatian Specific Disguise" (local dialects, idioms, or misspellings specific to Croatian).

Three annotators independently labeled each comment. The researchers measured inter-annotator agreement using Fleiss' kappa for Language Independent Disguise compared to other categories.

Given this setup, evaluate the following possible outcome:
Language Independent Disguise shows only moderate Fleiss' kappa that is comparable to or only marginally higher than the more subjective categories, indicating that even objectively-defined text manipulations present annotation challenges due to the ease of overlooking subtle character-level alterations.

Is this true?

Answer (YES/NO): NO